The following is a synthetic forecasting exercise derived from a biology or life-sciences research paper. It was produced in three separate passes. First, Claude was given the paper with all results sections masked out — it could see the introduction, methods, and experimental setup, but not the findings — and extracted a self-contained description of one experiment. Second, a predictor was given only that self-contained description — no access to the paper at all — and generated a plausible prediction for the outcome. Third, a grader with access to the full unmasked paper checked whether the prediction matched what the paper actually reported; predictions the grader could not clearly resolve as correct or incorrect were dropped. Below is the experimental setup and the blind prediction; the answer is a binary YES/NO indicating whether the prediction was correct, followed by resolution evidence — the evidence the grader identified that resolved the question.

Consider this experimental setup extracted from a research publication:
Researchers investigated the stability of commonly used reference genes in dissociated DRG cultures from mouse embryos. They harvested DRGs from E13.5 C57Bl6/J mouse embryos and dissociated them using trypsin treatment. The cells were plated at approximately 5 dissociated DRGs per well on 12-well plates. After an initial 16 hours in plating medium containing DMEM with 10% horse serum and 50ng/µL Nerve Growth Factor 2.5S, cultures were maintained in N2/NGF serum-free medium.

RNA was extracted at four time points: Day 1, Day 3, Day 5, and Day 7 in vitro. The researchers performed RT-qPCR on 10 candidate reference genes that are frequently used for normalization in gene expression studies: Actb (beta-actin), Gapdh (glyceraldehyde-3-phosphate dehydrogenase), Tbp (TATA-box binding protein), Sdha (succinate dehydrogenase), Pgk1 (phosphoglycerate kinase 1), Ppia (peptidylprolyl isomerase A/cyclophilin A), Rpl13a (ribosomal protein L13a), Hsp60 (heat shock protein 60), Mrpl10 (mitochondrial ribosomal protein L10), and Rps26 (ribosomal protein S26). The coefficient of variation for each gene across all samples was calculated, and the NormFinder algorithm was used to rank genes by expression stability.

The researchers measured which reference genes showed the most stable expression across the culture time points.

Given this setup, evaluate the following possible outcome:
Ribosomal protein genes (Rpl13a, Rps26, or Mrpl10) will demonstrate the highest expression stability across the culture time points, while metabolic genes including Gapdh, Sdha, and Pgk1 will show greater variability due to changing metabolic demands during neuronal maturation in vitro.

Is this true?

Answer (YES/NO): NO